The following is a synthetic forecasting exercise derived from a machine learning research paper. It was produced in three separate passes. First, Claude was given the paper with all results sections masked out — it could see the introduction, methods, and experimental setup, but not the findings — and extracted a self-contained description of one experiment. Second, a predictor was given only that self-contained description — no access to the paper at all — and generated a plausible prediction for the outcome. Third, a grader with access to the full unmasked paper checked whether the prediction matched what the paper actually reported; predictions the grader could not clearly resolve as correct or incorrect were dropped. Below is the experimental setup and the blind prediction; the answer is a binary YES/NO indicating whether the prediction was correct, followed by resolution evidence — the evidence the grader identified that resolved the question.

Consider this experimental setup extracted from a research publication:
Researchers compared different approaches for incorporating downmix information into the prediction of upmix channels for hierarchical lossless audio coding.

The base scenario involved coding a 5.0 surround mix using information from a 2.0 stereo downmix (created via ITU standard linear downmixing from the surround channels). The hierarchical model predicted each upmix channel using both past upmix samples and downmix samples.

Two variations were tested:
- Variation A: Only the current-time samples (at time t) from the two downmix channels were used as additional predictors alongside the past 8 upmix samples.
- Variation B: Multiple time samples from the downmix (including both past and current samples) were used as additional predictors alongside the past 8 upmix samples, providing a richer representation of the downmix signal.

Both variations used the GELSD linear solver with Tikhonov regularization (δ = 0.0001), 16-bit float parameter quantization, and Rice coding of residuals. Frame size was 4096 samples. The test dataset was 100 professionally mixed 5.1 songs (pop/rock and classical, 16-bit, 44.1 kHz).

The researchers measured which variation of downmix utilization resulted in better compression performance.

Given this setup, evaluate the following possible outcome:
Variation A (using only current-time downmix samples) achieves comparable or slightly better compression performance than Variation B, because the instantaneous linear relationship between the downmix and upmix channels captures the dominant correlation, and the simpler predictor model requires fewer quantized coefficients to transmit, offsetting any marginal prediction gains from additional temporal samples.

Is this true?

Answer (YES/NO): YES